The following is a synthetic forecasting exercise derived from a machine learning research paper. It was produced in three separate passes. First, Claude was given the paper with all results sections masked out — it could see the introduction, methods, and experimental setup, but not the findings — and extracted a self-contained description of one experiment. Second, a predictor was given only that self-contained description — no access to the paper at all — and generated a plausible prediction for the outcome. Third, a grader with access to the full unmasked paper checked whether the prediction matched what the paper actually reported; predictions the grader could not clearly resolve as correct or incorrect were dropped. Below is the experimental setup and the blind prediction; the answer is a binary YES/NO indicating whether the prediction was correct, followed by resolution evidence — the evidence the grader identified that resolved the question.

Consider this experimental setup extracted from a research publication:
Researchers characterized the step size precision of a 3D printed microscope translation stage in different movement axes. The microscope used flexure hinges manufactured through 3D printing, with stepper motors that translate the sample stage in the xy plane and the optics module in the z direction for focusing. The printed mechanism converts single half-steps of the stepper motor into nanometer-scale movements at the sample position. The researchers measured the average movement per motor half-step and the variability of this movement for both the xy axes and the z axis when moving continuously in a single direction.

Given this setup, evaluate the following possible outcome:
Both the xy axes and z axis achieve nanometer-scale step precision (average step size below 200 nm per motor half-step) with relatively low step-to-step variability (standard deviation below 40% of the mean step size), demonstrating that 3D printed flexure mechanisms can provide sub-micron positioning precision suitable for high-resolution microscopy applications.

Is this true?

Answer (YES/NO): YES